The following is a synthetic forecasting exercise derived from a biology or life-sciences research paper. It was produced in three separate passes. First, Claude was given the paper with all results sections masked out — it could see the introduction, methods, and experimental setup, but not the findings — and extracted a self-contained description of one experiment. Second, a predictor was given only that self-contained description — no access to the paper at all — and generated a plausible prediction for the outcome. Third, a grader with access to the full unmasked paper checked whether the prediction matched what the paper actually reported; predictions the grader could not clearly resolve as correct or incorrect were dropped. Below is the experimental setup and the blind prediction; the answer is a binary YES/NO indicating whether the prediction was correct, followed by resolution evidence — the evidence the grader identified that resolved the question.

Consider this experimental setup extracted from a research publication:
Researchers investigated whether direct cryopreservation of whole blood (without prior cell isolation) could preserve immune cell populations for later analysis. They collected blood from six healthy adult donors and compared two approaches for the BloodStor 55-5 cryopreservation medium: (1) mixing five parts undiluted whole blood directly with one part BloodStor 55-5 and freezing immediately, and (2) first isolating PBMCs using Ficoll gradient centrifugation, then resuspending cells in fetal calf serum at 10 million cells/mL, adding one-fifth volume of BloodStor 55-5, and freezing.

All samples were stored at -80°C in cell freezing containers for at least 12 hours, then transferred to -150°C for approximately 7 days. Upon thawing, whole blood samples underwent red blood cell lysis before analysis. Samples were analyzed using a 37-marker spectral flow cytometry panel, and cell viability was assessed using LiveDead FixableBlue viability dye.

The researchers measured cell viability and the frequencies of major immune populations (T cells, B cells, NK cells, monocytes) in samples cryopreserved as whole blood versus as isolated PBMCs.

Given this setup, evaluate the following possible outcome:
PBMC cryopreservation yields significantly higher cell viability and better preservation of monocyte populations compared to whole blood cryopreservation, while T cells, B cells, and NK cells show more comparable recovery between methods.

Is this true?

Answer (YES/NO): NO